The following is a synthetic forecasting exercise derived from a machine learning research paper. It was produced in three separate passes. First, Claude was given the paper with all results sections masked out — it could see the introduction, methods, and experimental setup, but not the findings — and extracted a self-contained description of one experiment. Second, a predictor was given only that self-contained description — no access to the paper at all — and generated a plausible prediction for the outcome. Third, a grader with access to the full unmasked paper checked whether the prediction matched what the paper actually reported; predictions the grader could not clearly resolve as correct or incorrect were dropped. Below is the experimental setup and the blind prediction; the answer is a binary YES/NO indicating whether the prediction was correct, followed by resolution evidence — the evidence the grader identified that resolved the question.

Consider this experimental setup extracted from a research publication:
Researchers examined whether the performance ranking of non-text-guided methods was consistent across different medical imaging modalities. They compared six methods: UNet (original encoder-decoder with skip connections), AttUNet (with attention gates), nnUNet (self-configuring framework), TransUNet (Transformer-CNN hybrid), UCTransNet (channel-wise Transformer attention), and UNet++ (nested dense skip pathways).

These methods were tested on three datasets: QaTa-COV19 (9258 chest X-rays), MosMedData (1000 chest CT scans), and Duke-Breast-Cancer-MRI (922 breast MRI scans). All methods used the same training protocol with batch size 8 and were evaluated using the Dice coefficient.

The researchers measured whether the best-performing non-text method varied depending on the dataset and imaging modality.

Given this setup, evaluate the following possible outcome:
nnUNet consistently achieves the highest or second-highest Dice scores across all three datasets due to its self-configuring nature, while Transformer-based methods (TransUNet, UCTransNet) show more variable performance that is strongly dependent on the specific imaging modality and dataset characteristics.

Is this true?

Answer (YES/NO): NO